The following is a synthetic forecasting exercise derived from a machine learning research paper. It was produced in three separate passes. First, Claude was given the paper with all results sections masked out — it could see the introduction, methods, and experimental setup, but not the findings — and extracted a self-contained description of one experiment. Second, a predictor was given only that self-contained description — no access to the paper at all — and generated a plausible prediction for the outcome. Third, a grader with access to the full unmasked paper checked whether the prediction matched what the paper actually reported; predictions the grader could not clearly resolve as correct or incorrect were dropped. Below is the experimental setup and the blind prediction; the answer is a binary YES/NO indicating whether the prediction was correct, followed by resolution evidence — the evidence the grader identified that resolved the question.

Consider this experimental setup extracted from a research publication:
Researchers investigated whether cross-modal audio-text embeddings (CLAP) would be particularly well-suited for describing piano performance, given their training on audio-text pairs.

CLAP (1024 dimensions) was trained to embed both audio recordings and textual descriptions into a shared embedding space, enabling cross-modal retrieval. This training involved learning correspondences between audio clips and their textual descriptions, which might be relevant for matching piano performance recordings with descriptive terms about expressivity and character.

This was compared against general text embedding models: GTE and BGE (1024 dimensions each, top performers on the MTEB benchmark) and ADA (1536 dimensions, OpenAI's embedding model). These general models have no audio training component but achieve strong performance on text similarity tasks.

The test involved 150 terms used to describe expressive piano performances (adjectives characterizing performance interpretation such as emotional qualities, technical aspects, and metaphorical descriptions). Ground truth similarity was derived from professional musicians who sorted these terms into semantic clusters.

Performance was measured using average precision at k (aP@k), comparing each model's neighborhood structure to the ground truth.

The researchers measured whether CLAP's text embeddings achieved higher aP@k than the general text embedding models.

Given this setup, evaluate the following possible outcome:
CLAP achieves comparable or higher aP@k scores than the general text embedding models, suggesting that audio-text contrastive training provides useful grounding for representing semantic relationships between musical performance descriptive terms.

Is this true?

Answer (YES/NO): NO